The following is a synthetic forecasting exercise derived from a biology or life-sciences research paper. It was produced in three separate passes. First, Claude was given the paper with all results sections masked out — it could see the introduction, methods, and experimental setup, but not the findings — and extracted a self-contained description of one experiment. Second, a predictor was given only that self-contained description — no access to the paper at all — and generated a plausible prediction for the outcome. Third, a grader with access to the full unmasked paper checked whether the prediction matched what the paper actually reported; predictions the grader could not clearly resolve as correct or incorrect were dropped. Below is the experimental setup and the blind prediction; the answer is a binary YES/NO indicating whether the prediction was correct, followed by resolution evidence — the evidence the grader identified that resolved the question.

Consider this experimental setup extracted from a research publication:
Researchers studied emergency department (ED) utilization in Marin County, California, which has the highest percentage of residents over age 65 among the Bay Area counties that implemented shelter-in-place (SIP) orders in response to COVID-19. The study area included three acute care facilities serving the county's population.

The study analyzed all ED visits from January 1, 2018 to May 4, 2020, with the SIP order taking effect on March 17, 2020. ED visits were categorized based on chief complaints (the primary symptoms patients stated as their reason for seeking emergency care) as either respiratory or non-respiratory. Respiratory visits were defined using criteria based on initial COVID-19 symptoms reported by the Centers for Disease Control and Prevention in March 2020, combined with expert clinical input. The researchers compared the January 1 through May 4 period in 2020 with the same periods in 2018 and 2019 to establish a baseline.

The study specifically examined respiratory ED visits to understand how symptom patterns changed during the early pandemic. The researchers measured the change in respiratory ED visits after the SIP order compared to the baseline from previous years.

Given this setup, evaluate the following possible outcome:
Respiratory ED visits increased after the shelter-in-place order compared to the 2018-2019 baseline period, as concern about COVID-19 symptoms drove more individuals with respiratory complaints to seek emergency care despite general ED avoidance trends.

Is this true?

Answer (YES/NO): NO